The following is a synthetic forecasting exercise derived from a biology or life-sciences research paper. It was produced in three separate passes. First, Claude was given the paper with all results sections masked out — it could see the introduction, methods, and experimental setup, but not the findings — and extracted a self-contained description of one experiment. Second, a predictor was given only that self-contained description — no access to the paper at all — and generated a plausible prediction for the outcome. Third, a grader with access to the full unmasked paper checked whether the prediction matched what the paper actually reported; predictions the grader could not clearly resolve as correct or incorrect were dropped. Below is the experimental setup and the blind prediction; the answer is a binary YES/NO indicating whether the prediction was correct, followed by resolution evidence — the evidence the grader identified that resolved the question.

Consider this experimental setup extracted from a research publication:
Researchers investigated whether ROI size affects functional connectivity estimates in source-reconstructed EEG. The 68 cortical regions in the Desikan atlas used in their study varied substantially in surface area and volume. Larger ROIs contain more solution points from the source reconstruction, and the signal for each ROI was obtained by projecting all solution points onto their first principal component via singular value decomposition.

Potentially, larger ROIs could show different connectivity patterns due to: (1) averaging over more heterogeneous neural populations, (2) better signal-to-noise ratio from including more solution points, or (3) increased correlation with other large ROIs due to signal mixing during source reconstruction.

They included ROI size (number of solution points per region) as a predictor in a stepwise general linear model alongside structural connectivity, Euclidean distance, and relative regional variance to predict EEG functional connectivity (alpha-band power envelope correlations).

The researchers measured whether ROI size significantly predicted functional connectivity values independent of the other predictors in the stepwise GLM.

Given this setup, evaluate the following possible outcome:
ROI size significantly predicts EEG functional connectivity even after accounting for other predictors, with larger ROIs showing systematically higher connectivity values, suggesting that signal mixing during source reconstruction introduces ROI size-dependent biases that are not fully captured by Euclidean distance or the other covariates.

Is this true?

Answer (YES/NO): NO